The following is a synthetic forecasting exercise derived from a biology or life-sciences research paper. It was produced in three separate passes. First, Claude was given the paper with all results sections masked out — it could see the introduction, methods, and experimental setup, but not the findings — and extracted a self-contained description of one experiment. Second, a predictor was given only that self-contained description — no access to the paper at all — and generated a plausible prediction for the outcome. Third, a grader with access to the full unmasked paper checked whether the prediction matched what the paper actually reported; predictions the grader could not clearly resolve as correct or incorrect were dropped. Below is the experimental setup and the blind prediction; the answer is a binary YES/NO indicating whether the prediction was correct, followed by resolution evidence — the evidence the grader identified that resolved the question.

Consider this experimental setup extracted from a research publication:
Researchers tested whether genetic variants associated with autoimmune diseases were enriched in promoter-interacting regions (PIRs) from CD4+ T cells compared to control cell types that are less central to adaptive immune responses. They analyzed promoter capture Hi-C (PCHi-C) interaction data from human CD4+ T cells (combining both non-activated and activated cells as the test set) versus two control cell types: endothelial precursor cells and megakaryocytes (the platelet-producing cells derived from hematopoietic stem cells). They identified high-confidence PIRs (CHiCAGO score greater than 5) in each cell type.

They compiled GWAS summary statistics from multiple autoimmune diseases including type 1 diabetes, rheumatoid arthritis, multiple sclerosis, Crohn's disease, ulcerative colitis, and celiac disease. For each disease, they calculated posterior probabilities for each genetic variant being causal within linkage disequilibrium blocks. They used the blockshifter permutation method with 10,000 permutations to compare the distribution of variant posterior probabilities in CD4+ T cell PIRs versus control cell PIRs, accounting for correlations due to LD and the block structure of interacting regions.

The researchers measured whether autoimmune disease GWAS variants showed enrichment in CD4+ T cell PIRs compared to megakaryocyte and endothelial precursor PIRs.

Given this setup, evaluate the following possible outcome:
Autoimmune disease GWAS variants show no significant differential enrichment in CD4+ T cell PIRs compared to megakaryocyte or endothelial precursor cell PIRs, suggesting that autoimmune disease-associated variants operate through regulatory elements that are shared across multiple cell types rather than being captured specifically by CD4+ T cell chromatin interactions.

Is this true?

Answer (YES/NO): NO